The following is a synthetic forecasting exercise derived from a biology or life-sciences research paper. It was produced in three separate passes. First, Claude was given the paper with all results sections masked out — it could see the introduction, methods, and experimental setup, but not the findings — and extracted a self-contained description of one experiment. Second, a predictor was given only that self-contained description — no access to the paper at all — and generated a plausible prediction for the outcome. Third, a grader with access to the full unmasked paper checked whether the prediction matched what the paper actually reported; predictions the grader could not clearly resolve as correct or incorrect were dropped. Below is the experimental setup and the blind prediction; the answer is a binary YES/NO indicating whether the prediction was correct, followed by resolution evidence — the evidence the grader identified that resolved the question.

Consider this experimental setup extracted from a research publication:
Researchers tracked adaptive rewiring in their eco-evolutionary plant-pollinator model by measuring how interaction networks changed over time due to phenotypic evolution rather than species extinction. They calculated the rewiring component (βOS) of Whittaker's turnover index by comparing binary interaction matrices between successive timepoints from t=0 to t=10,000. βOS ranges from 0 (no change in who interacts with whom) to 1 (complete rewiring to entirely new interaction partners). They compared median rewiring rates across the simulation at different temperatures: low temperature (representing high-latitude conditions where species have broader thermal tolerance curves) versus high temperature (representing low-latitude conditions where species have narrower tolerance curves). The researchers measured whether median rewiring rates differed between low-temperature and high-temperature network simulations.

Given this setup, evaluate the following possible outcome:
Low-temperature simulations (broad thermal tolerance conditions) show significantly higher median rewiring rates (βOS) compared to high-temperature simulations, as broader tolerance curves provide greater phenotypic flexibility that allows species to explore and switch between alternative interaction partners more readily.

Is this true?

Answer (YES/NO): NO